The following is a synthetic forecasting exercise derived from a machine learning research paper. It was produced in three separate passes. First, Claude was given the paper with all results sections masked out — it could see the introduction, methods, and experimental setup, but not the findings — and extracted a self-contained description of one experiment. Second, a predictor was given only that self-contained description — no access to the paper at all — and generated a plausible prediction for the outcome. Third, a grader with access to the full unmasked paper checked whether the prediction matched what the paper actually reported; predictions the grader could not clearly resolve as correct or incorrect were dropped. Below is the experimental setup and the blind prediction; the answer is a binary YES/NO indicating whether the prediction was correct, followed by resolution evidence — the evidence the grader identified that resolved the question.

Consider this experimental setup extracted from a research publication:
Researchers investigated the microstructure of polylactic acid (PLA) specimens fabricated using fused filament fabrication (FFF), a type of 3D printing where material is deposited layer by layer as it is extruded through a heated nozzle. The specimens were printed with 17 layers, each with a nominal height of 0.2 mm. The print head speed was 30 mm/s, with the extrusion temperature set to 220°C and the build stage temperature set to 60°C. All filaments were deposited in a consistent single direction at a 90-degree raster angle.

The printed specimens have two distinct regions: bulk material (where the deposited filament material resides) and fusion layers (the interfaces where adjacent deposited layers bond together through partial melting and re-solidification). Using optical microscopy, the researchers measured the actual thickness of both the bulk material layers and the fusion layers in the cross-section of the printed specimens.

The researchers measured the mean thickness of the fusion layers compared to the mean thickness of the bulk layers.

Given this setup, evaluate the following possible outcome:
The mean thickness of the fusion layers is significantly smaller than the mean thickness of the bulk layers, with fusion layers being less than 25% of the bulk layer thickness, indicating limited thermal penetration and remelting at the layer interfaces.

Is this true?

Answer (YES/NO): NO